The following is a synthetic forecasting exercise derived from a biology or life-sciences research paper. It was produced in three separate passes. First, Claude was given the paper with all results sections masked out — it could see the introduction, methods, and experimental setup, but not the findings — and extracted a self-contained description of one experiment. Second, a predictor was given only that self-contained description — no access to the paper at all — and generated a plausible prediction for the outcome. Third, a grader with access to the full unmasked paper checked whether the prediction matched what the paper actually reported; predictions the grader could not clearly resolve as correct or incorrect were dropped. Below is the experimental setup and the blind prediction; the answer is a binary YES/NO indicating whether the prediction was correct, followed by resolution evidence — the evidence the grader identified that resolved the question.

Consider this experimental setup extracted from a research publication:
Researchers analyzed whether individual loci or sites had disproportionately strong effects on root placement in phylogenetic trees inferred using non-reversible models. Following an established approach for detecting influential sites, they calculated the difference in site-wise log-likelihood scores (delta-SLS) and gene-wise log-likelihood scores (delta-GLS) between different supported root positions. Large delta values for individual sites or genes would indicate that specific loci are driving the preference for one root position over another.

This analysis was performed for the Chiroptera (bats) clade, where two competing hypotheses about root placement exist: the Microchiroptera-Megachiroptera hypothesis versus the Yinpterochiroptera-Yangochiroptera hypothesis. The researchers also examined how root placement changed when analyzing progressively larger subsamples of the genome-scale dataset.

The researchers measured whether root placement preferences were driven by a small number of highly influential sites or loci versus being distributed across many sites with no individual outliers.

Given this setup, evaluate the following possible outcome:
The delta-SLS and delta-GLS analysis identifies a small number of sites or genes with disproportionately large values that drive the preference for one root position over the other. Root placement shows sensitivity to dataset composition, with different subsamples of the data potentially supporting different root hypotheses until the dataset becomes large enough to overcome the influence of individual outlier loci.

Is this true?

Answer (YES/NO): NO